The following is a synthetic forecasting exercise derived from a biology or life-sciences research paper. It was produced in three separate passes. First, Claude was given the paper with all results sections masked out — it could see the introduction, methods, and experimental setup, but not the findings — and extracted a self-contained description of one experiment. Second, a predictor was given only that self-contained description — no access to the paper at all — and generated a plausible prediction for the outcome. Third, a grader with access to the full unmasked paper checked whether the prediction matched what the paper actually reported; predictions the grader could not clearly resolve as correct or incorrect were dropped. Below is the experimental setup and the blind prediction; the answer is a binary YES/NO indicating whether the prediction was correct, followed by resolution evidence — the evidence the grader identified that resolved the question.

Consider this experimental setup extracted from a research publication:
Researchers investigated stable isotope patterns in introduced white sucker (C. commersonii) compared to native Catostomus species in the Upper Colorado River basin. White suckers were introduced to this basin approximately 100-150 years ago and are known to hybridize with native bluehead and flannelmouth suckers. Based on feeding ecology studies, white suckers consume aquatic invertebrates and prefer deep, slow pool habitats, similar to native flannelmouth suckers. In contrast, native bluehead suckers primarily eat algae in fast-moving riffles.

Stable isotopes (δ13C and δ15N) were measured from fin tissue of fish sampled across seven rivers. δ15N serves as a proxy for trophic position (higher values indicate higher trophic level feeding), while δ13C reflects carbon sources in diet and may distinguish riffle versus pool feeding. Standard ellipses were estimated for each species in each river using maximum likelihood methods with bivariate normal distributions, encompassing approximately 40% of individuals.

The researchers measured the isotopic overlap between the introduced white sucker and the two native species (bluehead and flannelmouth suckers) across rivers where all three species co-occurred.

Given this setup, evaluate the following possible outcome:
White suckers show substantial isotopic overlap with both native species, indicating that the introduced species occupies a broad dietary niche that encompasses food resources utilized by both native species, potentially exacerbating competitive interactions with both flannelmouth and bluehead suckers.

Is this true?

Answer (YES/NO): NO